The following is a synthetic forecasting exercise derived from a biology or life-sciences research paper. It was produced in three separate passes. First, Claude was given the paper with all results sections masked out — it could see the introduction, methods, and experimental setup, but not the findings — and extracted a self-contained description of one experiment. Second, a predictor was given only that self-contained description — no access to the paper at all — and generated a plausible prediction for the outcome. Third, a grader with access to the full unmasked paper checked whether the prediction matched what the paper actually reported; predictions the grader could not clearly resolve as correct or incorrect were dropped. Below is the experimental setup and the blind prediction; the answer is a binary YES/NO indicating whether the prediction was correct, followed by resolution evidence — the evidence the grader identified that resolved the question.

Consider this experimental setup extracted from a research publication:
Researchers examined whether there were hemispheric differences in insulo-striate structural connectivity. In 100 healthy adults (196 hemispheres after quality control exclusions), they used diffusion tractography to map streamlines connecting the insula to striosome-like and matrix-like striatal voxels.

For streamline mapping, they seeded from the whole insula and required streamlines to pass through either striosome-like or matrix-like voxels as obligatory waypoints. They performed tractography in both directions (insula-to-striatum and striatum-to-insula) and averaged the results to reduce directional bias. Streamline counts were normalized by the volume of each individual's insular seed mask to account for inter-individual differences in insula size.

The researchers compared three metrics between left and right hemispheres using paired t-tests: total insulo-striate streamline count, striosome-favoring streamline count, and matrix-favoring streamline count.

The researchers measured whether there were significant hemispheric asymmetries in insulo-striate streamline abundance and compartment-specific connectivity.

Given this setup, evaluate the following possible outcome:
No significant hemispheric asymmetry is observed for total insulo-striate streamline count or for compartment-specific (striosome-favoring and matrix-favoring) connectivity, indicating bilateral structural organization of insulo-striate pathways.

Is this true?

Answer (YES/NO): NO